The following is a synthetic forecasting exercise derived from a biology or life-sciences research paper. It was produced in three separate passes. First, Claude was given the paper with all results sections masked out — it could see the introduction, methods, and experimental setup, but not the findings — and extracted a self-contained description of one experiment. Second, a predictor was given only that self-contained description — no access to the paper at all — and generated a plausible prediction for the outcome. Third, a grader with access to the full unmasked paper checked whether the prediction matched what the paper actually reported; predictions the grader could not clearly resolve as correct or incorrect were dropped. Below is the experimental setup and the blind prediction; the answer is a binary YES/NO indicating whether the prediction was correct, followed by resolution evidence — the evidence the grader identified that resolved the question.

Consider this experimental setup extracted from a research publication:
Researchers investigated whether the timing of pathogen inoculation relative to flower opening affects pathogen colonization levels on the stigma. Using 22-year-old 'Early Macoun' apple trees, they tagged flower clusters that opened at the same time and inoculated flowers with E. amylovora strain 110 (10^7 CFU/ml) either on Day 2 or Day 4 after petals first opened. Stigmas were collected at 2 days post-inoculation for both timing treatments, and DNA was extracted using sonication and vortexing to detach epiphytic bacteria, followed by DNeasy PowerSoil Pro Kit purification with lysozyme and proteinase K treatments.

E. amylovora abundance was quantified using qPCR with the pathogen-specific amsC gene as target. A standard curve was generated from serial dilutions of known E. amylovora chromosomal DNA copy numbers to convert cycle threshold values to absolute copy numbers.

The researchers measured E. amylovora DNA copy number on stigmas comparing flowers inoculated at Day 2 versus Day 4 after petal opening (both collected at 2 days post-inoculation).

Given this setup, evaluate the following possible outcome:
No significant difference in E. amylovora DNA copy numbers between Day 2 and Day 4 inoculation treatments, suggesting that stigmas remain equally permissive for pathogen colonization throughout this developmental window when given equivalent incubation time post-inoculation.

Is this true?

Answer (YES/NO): NO